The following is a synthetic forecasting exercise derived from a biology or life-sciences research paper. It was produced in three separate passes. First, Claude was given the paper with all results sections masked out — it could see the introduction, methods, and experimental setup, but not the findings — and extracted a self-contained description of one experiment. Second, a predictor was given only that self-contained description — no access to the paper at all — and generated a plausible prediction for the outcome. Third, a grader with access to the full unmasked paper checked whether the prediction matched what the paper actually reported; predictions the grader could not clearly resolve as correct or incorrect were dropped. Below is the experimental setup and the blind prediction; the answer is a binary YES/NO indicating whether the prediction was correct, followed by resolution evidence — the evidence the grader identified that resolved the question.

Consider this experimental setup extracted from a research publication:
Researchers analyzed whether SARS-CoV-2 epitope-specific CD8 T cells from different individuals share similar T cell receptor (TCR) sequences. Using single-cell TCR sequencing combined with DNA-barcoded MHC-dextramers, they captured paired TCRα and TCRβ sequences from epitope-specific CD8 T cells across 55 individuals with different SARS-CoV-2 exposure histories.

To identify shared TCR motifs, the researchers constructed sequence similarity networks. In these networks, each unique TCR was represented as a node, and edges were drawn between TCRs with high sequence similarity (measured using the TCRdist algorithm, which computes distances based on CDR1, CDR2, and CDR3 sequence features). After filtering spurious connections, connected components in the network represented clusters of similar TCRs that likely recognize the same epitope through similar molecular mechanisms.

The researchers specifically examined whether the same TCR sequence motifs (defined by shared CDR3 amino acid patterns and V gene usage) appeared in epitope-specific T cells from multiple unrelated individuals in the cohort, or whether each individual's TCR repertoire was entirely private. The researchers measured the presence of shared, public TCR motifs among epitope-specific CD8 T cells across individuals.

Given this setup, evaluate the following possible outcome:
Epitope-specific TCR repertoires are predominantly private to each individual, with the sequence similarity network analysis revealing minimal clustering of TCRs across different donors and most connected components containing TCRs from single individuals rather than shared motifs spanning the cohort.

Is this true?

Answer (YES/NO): NO